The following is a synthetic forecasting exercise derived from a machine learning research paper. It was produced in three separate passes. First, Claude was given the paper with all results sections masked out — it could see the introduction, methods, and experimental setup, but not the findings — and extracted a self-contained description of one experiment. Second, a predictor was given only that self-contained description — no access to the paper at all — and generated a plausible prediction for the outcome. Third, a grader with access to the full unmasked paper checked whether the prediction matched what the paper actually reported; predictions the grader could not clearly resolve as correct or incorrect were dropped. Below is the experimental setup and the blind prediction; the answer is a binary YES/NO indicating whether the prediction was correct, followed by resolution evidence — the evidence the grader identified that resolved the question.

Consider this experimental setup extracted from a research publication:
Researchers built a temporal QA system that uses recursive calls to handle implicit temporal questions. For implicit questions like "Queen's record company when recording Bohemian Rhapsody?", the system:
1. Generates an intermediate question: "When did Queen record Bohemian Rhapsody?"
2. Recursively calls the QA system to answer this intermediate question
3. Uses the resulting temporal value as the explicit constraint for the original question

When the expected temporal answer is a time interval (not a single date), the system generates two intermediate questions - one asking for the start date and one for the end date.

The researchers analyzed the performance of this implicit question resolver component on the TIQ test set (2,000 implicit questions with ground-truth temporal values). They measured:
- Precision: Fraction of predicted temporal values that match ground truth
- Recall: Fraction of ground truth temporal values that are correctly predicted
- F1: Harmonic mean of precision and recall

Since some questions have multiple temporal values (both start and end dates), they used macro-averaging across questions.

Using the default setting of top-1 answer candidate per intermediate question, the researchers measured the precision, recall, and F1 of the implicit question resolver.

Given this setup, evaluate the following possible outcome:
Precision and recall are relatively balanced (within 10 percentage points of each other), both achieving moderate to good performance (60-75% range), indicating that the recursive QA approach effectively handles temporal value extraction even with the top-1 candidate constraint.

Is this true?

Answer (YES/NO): NO